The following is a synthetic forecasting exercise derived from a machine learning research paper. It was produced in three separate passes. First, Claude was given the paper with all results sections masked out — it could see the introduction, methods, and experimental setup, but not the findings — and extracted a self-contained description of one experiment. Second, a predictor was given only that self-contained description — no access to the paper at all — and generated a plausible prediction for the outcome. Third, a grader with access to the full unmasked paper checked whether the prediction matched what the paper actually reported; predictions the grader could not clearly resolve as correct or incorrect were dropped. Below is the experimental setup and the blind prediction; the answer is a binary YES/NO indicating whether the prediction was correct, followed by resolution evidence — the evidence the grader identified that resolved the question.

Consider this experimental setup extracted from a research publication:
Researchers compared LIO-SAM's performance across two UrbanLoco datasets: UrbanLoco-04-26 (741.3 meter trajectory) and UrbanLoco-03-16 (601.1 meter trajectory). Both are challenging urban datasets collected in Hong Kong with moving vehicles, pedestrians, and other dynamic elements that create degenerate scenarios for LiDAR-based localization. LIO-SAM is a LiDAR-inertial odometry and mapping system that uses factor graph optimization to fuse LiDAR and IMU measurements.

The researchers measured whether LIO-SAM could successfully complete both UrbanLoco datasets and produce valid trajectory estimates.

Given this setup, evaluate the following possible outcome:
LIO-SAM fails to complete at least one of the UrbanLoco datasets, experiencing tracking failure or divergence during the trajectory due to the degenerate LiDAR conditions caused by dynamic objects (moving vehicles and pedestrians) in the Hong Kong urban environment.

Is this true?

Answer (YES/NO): YES